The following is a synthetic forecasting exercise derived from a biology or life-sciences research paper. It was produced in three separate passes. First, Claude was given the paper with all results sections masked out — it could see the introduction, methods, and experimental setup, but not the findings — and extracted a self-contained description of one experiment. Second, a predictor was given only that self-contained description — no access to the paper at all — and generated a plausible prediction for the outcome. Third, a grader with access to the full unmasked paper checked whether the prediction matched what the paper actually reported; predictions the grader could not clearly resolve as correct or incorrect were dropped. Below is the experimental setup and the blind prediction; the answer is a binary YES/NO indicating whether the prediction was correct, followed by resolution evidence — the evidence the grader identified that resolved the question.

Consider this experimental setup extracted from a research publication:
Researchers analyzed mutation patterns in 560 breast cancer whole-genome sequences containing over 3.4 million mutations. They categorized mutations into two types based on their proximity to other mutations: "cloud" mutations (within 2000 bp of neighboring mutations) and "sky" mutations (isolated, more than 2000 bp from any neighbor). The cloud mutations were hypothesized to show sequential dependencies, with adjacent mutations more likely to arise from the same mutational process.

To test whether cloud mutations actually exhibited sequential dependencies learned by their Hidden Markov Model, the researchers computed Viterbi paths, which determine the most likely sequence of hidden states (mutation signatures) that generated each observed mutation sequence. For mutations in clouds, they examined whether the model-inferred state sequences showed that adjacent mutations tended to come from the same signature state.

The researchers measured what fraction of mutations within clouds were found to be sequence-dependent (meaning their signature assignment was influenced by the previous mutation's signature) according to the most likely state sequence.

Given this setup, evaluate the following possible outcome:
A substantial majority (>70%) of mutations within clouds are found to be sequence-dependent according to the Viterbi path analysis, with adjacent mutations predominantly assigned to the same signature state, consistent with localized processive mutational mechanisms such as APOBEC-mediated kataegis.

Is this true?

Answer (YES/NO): YES